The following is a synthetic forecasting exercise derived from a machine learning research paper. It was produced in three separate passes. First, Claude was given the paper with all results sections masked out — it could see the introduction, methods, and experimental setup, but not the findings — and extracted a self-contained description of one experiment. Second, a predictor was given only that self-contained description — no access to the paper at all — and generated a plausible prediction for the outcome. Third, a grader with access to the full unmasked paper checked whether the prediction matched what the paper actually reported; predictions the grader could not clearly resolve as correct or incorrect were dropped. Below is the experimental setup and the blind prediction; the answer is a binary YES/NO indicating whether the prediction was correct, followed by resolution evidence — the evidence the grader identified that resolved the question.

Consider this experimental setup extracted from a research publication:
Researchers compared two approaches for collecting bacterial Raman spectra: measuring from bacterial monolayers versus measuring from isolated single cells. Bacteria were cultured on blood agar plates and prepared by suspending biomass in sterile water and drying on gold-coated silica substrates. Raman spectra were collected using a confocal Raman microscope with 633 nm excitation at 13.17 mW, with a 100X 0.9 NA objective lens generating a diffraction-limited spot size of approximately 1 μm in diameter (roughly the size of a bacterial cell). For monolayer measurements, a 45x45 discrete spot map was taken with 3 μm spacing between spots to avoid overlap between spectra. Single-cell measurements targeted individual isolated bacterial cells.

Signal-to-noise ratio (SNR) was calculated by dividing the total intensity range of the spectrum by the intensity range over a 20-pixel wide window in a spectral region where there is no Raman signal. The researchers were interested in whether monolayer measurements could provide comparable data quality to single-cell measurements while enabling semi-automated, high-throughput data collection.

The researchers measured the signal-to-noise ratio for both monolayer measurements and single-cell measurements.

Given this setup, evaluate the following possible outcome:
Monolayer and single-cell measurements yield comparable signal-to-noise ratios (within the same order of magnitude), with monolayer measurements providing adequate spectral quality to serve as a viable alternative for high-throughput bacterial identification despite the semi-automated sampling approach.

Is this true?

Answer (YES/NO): YES